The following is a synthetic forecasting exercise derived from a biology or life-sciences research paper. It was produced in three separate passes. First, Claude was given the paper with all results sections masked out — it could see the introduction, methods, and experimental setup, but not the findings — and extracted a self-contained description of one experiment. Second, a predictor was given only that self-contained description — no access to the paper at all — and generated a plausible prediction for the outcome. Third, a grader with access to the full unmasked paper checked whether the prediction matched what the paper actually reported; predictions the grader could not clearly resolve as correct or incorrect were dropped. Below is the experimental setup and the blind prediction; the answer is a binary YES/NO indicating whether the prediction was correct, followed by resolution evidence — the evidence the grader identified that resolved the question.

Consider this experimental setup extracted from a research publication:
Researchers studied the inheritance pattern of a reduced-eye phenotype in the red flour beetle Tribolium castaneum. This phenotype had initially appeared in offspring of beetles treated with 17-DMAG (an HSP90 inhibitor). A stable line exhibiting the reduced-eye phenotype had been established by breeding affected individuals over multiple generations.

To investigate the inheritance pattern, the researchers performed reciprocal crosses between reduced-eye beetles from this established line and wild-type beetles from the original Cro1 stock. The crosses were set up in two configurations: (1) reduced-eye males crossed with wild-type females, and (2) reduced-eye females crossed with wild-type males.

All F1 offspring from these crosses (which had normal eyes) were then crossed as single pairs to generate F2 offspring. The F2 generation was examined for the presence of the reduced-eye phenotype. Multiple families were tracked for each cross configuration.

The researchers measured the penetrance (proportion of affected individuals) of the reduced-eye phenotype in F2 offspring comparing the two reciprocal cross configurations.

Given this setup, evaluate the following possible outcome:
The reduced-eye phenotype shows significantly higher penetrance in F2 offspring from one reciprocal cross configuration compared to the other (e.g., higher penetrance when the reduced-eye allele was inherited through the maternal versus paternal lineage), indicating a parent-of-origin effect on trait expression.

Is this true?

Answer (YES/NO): YES